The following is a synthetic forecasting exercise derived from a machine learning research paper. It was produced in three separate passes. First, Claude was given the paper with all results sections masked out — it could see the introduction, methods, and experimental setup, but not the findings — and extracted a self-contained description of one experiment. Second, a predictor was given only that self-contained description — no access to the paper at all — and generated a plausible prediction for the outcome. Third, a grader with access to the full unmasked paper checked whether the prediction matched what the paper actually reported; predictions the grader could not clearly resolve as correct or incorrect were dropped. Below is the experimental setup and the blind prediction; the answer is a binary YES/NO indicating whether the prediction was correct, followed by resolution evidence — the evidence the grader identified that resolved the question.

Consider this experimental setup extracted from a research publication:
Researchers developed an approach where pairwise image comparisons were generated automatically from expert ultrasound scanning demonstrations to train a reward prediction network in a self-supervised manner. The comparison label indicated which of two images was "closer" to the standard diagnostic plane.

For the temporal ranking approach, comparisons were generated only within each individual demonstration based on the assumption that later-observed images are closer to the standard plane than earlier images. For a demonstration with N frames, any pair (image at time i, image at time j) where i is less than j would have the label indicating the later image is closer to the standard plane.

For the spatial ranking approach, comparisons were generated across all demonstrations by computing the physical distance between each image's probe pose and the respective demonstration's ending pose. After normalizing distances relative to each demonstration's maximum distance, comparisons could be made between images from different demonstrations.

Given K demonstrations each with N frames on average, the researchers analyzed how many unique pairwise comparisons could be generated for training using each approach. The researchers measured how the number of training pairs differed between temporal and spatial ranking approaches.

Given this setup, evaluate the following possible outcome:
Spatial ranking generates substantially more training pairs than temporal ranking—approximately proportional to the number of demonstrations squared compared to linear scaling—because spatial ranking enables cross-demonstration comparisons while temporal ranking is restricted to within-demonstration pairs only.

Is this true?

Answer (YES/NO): YES